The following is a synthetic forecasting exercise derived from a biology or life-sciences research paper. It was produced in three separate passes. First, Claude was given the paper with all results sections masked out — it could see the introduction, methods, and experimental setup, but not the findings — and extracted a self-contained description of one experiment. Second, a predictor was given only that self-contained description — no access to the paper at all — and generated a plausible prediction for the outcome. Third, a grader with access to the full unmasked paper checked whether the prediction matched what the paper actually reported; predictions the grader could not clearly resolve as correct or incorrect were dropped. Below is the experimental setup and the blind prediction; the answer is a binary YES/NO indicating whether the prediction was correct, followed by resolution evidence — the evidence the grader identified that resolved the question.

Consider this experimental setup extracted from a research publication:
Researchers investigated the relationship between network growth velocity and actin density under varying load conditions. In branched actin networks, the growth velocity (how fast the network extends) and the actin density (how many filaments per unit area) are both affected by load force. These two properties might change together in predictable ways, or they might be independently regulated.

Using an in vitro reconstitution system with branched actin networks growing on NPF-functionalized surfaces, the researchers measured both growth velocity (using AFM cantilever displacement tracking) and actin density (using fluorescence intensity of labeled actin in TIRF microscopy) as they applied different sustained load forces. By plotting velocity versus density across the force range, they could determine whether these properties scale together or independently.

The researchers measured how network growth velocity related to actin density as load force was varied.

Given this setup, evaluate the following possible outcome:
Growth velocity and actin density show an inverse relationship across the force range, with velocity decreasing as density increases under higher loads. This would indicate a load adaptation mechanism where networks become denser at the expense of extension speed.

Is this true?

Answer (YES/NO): YES